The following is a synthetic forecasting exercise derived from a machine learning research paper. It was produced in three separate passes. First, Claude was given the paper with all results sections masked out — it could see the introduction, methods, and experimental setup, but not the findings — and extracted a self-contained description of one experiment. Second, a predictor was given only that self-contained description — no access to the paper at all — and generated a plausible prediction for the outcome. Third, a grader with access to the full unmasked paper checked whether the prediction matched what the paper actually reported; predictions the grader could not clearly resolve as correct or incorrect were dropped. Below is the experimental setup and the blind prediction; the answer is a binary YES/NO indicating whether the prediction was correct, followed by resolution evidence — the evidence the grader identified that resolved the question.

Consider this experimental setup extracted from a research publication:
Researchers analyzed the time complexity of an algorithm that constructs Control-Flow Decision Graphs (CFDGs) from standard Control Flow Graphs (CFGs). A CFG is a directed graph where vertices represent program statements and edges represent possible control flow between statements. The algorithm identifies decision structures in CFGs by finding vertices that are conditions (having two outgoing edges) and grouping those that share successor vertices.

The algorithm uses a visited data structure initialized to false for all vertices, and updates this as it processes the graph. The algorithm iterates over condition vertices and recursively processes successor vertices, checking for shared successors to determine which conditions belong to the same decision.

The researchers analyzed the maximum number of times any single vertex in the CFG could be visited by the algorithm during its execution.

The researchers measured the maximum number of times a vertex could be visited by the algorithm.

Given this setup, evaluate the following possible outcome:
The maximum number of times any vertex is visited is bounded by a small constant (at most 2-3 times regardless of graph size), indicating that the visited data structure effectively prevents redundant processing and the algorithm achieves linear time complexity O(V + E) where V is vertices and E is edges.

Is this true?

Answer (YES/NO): YES